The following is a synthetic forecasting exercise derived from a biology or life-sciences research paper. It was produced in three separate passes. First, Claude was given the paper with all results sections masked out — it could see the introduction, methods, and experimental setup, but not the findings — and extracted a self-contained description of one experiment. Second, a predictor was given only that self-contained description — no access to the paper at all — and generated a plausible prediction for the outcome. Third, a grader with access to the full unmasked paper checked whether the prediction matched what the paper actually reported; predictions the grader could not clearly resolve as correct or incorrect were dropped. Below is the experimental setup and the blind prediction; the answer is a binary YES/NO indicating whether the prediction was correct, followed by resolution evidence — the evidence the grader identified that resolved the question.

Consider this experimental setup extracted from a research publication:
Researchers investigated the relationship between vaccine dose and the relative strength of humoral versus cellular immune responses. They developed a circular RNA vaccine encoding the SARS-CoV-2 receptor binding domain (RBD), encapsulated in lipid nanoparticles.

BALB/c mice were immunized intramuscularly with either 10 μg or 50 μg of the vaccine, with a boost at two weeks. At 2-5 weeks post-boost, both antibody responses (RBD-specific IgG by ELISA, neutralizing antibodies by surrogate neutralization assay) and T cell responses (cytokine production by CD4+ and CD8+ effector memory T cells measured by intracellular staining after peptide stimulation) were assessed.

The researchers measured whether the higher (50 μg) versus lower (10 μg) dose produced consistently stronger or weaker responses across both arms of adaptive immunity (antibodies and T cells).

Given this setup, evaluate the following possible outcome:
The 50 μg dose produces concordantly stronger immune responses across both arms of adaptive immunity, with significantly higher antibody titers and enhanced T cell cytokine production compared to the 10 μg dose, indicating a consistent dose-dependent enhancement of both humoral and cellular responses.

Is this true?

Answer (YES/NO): NO